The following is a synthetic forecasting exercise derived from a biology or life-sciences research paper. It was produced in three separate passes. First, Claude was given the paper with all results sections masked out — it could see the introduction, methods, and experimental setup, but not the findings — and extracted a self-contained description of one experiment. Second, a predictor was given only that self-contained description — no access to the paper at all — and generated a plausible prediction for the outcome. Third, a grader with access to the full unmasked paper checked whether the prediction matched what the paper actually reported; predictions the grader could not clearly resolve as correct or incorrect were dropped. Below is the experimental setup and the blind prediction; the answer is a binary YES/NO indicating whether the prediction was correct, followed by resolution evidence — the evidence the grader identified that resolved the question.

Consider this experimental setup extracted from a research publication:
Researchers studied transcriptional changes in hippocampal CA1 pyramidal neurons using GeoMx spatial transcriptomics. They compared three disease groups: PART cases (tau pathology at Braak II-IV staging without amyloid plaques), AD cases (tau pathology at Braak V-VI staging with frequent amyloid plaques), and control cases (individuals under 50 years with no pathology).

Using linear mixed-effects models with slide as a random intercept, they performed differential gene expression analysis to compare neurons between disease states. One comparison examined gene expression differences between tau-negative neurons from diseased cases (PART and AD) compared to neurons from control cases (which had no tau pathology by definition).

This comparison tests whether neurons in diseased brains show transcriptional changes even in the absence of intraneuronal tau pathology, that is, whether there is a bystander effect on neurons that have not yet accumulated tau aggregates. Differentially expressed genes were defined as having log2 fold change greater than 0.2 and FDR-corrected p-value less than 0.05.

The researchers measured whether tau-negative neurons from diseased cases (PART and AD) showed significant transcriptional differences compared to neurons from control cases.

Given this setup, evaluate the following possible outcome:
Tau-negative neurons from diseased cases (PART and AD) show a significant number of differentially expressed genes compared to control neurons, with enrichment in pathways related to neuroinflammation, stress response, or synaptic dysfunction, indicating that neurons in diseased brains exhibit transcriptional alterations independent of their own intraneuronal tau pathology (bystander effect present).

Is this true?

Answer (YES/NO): NO